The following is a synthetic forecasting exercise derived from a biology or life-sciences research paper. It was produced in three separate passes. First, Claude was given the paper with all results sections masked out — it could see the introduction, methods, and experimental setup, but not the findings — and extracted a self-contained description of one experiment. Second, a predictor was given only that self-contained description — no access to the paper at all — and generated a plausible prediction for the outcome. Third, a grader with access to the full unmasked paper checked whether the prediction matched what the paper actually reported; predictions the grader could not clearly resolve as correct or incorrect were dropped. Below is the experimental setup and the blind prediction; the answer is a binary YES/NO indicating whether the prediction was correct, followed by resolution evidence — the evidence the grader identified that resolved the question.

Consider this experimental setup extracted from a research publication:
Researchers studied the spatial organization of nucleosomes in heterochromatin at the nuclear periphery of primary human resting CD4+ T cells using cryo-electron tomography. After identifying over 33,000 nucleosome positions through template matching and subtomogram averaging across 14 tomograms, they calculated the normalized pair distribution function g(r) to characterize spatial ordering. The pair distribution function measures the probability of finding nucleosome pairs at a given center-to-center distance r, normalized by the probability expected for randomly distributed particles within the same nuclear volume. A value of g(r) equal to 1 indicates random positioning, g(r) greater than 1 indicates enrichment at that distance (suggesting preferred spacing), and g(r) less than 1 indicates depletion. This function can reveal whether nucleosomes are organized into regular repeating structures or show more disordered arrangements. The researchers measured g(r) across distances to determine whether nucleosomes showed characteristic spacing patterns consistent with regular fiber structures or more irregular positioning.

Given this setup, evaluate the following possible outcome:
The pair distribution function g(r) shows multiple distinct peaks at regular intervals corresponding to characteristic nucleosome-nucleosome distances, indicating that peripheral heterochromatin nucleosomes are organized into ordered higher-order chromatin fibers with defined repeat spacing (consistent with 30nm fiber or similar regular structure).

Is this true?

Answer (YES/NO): NO